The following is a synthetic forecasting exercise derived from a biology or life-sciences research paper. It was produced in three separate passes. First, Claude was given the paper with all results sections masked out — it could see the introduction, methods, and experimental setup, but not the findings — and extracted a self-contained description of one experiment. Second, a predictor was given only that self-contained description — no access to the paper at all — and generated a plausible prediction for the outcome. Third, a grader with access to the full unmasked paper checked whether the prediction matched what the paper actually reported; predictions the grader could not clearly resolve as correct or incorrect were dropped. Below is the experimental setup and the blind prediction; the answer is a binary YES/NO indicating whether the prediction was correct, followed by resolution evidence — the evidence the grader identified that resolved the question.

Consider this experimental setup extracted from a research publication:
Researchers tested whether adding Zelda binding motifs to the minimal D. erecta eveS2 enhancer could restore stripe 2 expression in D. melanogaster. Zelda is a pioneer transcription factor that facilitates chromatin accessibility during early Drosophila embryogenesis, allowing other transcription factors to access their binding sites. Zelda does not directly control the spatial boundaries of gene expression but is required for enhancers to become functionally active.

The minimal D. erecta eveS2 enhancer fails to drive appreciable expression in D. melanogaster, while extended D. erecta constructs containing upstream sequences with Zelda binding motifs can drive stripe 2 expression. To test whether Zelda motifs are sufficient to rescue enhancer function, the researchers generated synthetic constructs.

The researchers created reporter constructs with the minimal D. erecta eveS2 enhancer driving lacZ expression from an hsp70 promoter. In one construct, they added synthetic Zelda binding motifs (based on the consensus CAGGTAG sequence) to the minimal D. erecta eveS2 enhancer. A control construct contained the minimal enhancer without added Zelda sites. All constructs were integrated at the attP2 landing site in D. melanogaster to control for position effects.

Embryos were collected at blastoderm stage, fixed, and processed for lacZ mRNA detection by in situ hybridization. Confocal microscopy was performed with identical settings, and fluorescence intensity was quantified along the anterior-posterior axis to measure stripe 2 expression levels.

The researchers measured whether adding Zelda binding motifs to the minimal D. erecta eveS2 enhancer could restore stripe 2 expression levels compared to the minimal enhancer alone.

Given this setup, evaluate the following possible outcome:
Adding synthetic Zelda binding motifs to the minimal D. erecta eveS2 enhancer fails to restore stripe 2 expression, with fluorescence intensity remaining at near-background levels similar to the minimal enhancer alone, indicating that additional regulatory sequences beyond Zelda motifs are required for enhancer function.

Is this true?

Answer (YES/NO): NO